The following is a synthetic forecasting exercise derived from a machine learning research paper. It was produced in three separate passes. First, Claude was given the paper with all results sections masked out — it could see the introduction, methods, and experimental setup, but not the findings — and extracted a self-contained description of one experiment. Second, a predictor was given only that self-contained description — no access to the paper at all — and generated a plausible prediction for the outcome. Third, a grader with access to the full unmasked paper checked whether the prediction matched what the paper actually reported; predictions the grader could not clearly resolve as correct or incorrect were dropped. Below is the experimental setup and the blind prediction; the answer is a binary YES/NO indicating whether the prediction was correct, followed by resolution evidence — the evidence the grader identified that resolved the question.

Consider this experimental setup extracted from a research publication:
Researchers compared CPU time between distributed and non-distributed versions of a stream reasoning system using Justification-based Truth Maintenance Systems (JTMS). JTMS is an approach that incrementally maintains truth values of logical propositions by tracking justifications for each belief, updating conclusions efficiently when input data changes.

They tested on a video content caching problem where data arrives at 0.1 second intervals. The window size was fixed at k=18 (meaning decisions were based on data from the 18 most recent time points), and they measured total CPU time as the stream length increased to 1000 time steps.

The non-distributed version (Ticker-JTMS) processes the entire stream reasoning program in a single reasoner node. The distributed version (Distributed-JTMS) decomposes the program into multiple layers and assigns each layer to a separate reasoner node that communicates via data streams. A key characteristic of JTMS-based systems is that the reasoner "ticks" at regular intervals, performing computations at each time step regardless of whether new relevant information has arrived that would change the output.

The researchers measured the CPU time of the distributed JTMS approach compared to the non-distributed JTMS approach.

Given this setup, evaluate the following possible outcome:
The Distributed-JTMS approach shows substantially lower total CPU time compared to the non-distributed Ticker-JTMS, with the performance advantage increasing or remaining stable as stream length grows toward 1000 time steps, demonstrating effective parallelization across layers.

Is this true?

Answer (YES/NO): NO